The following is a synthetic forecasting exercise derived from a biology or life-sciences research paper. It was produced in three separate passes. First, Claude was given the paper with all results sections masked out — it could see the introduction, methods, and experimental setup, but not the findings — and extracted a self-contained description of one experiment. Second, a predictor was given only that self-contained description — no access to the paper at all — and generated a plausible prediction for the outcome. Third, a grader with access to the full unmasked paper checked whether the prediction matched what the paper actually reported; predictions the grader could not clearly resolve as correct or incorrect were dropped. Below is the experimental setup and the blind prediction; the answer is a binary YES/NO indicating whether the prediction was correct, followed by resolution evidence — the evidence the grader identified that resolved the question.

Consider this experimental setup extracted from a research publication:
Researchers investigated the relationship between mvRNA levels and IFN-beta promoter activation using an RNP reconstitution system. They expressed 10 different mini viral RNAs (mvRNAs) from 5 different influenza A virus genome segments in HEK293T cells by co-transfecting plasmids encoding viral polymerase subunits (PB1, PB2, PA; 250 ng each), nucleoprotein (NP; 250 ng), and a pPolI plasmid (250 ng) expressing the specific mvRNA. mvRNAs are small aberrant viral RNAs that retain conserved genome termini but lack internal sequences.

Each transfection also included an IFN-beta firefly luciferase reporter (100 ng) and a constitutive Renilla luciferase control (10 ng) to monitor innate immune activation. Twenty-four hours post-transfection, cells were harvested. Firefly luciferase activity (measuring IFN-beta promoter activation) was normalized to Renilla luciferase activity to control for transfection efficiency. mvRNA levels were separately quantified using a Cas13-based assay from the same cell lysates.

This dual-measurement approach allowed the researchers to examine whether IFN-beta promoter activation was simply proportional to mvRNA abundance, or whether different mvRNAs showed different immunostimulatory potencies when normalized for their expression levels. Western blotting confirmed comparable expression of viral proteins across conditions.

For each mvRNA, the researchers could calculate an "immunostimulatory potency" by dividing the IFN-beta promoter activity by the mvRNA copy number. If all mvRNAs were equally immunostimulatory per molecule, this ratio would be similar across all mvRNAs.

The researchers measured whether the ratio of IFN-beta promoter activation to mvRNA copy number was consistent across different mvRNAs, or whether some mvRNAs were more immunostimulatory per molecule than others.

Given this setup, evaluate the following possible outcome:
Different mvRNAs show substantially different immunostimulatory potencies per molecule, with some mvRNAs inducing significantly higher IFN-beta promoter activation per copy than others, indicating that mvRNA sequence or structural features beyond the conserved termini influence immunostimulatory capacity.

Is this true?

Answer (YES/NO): YES